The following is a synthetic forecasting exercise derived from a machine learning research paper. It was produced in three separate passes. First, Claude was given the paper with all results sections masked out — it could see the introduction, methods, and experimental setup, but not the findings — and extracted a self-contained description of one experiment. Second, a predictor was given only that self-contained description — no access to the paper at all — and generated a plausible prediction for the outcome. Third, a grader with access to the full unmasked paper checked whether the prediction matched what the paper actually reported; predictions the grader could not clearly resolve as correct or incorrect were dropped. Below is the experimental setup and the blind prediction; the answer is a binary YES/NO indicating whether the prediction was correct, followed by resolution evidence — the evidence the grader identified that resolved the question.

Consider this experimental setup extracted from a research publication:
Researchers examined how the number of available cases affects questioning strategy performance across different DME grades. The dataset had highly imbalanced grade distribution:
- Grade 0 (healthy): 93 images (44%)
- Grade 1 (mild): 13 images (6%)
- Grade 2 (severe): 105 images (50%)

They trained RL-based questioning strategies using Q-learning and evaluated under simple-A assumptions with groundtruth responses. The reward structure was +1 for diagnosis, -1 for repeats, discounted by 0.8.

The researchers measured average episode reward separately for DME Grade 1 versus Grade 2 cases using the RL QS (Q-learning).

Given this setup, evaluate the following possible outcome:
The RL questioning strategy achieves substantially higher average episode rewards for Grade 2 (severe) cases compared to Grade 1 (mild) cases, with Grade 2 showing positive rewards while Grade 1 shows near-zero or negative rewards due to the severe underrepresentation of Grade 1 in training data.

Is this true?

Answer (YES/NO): NO